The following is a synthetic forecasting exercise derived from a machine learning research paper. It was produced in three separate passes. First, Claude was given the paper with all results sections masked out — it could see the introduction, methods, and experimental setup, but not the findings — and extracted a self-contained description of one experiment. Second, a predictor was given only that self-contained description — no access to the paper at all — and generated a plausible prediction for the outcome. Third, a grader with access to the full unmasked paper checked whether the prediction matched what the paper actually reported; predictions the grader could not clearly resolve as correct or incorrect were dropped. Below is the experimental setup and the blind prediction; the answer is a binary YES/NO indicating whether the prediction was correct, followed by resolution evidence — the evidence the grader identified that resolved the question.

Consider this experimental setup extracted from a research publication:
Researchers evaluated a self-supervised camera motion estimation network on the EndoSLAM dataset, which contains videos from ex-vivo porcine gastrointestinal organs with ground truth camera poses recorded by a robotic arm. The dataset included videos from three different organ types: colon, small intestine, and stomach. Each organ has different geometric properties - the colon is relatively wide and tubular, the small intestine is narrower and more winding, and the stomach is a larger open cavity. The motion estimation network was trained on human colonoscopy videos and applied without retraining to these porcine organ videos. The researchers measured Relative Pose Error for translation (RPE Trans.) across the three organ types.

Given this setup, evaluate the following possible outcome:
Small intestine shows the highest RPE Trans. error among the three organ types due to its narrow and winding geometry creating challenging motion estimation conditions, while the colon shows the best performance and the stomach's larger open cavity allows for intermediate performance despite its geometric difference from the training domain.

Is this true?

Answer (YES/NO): NO